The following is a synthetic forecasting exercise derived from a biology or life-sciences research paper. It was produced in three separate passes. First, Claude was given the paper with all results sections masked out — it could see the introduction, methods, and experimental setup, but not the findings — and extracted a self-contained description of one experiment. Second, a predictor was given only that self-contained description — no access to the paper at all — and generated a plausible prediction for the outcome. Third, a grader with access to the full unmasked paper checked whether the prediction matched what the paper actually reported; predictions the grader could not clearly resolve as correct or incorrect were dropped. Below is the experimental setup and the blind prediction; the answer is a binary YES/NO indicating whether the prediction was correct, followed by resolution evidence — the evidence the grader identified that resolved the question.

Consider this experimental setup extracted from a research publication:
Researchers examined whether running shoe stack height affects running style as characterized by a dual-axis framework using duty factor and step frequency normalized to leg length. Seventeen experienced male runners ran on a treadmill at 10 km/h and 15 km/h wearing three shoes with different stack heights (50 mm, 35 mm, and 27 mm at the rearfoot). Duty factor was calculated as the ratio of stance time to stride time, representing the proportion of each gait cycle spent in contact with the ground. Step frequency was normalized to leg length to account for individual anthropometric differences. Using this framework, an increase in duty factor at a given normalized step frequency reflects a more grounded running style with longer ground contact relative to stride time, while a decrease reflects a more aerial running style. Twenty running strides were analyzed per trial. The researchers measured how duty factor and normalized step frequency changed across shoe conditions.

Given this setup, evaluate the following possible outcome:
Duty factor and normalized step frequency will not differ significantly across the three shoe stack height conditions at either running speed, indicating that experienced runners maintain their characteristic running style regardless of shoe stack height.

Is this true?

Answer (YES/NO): NO